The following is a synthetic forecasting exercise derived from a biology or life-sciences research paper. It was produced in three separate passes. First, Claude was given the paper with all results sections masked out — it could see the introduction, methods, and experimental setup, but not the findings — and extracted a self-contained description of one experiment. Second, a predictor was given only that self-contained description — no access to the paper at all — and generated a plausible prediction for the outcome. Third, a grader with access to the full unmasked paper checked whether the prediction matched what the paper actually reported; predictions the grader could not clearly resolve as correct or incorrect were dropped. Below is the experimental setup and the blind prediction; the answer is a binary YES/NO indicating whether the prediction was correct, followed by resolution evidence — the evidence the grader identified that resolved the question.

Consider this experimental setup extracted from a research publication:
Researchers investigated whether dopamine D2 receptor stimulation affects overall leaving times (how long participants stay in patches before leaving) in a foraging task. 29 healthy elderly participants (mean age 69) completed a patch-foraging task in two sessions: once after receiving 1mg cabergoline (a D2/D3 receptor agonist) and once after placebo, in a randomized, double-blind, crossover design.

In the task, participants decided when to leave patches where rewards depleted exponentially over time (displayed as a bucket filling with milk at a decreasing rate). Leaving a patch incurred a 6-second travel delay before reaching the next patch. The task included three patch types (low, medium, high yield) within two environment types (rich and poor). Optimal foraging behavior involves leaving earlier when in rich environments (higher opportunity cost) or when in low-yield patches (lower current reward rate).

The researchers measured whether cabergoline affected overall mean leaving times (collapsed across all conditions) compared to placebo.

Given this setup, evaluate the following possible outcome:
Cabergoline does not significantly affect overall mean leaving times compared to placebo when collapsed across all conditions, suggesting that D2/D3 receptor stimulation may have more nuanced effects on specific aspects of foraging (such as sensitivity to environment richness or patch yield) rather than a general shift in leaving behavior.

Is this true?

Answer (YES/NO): YES